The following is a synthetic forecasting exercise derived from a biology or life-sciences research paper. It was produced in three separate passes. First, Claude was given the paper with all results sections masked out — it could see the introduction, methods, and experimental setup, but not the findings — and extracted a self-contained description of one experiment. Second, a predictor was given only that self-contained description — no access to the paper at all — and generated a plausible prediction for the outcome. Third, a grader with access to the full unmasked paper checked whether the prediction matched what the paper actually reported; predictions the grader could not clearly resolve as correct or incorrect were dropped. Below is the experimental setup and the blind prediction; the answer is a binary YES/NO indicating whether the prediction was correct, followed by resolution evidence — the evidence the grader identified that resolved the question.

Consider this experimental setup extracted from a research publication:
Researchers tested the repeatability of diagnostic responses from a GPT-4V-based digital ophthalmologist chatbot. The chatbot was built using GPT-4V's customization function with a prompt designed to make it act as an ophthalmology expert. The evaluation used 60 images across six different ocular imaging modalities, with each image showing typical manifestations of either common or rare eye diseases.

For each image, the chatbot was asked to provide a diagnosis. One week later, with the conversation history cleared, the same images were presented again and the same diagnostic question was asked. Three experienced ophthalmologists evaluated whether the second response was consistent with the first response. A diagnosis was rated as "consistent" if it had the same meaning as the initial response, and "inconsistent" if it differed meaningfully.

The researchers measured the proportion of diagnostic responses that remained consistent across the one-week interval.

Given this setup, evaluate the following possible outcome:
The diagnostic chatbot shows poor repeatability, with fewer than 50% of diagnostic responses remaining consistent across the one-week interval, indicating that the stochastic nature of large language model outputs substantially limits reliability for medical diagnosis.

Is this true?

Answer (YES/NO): NO